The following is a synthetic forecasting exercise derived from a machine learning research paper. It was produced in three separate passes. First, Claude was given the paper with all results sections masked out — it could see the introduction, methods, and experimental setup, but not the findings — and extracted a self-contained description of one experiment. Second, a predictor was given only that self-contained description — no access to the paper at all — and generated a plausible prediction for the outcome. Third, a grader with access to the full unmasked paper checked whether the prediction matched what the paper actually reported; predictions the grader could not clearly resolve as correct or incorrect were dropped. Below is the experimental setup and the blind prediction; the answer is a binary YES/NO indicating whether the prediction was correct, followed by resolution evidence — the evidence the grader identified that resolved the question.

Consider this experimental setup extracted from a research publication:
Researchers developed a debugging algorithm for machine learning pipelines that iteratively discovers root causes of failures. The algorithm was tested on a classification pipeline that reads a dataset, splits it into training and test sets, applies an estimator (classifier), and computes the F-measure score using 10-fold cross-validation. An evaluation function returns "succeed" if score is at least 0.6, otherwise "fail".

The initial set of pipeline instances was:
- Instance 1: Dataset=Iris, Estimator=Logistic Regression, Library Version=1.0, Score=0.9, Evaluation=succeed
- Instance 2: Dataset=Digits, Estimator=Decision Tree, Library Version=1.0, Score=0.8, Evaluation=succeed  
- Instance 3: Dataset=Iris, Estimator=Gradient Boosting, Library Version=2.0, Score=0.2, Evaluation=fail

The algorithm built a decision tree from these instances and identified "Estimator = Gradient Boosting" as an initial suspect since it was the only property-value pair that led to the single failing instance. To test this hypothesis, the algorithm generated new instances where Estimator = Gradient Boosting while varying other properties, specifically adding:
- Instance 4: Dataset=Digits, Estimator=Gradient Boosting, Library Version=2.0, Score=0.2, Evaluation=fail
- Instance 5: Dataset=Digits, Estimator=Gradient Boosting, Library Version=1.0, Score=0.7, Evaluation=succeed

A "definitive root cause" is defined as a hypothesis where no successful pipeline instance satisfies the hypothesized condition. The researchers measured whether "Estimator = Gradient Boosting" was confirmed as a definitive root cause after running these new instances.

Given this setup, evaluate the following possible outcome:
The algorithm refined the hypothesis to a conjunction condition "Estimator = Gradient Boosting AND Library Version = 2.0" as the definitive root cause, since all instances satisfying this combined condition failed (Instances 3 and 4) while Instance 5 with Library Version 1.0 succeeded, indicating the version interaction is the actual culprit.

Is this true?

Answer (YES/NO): NO